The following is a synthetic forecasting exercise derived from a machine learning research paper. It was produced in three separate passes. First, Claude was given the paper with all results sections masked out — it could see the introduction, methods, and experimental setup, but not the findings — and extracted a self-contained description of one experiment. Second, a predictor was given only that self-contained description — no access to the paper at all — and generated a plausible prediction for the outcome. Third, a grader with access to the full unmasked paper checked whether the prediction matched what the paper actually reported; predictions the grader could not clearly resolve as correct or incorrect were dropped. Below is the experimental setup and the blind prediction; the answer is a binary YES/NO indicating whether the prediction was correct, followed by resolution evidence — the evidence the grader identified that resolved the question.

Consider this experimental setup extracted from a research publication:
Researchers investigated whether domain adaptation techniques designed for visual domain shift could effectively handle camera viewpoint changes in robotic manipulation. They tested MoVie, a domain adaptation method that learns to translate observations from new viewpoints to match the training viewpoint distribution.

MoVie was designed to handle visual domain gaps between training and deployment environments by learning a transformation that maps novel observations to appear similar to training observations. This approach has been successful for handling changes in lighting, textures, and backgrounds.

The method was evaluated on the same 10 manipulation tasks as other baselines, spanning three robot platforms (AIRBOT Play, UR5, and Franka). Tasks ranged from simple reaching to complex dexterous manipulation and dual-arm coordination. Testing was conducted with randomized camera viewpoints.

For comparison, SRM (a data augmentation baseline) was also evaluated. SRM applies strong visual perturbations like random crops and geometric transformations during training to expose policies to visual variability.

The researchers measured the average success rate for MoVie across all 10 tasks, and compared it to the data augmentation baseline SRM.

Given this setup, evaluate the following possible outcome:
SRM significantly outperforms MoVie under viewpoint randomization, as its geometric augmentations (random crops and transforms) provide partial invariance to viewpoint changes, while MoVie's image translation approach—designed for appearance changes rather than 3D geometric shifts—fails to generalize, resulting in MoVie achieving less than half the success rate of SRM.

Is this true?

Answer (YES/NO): NO